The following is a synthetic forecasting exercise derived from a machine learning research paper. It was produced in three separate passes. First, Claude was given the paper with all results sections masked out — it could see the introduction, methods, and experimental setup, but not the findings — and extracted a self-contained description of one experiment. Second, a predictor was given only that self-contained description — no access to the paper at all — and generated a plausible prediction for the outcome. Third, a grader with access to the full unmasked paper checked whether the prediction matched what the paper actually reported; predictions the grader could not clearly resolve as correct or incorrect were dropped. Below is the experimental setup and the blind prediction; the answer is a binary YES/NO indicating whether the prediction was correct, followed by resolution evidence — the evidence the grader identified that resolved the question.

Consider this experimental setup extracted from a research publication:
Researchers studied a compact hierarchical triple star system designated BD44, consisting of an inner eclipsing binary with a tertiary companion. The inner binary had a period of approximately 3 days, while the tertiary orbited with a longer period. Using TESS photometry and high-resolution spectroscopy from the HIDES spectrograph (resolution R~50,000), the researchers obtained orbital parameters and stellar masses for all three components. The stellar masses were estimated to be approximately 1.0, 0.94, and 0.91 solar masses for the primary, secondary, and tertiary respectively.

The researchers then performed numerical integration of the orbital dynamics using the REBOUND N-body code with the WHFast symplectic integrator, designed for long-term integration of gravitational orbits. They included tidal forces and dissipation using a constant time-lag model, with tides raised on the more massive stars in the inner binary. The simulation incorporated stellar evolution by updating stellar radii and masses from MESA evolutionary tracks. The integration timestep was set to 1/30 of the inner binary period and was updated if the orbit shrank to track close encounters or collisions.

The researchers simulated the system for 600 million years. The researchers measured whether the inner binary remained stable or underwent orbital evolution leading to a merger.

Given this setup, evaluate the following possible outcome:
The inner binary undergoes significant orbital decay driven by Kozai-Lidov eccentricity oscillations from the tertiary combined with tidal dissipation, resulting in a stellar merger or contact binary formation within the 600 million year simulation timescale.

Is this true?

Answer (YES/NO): NO